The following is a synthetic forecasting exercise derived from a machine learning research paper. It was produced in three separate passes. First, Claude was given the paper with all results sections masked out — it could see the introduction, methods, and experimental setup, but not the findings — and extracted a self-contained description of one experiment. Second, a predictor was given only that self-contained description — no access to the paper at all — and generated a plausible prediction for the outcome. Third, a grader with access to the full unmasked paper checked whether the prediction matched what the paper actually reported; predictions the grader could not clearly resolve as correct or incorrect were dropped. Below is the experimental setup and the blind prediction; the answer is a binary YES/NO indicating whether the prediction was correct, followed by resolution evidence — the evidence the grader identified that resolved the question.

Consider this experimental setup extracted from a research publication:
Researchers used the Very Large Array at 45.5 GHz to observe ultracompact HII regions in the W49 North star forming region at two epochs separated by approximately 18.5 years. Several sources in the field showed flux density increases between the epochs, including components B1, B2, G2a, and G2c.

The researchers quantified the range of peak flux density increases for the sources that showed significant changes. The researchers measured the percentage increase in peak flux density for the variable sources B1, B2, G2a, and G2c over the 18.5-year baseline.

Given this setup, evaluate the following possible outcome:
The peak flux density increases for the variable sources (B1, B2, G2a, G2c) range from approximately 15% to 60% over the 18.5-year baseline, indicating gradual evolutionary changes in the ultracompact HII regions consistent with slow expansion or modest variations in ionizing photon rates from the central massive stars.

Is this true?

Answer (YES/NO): NO